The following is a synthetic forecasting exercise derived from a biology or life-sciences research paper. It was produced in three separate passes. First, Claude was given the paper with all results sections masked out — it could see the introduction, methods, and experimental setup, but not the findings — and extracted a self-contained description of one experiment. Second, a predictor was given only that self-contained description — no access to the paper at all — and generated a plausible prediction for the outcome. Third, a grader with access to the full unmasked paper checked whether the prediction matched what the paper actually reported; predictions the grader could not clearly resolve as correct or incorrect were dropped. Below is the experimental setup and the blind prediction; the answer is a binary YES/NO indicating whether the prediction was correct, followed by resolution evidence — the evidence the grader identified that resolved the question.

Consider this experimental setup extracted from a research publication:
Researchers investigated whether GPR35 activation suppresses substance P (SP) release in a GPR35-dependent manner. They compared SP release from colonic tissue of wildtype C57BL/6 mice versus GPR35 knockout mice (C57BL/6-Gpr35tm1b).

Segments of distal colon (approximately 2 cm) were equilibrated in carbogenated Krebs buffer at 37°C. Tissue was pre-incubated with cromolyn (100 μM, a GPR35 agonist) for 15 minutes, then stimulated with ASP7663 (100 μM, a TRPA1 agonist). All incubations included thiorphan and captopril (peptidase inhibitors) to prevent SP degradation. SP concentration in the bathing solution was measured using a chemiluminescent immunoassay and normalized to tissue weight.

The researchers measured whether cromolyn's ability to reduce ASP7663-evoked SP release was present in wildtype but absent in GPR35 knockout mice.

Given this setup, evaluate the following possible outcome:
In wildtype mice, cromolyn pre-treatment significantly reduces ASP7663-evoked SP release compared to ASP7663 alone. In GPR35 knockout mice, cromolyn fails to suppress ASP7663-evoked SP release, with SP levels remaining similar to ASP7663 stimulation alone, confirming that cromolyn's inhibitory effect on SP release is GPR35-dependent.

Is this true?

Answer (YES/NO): YES